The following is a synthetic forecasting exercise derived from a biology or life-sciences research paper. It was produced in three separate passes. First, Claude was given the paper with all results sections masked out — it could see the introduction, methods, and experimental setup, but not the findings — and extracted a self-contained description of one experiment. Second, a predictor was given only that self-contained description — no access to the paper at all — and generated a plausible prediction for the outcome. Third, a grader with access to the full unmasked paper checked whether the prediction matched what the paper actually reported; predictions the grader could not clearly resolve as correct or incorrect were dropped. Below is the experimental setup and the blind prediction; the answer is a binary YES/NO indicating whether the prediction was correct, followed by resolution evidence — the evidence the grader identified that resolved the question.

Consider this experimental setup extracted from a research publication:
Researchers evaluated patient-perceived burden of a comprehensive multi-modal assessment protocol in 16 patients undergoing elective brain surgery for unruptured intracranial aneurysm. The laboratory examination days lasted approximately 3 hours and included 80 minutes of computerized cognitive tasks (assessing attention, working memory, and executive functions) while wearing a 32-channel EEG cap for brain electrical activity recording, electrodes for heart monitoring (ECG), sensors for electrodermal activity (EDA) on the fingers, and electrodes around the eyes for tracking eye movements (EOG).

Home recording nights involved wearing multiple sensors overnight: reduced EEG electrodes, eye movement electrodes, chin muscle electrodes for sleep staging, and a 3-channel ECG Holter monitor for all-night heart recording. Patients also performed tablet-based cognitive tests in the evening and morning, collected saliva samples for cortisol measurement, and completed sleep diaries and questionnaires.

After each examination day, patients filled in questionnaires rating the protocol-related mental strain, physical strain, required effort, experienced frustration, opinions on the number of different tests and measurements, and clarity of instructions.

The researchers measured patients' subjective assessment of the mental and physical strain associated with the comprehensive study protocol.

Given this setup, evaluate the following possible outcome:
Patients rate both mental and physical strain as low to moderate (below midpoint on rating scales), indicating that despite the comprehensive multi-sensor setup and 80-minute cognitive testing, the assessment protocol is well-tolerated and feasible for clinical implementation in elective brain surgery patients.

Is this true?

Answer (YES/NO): NO